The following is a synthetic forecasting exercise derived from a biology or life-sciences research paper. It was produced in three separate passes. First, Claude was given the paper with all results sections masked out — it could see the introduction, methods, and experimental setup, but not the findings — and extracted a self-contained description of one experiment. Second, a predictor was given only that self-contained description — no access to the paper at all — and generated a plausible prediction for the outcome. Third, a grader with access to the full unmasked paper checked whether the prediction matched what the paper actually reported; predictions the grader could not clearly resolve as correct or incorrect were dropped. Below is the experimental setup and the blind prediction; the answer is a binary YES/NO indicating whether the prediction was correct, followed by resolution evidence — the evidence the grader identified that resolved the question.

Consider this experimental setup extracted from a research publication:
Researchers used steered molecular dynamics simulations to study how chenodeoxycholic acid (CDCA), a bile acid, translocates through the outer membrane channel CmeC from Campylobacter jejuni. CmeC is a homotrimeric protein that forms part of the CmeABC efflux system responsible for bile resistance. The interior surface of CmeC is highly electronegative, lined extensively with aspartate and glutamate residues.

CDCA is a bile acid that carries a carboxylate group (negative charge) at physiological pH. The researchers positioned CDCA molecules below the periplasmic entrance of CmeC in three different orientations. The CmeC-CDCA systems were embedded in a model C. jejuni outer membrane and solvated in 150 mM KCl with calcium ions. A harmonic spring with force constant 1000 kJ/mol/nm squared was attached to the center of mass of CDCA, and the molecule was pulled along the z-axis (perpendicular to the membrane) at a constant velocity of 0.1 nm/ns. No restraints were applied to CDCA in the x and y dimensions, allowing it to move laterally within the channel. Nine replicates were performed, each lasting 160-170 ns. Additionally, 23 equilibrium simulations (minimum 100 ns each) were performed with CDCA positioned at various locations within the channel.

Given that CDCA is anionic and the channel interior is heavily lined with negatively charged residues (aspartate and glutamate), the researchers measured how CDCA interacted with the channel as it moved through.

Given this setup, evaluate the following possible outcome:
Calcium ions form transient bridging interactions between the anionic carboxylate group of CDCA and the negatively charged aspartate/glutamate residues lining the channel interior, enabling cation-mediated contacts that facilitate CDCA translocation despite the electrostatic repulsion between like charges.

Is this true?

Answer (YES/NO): YES